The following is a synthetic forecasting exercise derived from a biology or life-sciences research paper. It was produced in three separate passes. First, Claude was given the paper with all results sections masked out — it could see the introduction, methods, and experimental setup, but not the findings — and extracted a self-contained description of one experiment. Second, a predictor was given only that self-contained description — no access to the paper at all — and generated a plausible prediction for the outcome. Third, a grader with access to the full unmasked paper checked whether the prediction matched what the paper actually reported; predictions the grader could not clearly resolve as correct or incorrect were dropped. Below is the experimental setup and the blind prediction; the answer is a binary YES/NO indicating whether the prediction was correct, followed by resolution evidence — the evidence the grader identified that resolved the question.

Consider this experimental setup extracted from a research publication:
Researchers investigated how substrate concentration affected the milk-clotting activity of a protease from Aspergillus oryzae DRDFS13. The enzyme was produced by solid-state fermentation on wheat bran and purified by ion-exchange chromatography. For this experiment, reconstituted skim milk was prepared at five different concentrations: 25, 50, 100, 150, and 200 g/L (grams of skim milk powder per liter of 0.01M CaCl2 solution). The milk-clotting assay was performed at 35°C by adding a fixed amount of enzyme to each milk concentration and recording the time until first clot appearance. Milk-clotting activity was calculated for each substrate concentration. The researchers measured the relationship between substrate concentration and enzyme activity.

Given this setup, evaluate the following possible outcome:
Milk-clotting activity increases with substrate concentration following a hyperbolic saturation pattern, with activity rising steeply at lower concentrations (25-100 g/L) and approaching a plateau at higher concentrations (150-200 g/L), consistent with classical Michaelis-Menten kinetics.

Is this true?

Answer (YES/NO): NO